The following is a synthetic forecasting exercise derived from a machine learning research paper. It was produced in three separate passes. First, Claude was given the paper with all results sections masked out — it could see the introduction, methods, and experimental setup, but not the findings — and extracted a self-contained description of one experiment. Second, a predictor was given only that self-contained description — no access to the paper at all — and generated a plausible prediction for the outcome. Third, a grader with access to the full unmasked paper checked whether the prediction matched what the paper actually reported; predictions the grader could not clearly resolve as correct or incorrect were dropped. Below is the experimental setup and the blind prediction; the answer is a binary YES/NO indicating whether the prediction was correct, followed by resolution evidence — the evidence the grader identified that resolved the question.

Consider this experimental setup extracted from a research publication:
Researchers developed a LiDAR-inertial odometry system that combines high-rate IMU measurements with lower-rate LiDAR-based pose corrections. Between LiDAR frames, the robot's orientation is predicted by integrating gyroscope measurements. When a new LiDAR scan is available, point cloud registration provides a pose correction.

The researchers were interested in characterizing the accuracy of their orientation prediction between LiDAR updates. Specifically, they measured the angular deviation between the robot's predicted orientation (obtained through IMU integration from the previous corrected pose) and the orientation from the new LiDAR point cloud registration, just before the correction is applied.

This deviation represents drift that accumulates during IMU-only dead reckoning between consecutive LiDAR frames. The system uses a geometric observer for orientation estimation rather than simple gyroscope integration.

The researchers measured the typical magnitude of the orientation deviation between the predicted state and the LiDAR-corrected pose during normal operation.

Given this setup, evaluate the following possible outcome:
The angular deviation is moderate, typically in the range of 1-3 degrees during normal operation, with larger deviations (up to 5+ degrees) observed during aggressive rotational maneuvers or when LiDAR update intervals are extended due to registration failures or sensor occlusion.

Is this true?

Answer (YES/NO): NO